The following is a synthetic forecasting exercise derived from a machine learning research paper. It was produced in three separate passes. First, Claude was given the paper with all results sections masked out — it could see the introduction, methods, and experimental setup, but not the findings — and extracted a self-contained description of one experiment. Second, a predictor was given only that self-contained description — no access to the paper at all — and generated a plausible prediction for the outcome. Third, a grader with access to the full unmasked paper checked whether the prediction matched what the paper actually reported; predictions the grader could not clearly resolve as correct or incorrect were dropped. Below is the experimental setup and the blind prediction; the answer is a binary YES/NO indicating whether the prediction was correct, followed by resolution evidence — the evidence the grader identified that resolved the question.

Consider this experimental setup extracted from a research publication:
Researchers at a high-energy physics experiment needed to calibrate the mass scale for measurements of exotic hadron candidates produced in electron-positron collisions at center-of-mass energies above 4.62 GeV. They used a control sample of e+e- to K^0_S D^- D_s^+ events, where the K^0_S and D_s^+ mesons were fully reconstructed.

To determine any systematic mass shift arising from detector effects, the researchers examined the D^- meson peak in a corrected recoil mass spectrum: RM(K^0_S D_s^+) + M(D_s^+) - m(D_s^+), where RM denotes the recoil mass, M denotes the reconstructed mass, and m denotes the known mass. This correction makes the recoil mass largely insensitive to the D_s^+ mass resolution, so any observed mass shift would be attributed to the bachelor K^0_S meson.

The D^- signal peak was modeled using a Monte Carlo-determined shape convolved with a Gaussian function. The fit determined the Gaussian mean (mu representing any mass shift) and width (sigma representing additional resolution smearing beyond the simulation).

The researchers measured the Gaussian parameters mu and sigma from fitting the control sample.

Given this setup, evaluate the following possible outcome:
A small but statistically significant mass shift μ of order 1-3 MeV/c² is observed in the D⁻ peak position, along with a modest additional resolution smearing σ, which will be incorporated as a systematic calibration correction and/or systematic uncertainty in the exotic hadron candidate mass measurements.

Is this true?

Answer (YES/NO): NO